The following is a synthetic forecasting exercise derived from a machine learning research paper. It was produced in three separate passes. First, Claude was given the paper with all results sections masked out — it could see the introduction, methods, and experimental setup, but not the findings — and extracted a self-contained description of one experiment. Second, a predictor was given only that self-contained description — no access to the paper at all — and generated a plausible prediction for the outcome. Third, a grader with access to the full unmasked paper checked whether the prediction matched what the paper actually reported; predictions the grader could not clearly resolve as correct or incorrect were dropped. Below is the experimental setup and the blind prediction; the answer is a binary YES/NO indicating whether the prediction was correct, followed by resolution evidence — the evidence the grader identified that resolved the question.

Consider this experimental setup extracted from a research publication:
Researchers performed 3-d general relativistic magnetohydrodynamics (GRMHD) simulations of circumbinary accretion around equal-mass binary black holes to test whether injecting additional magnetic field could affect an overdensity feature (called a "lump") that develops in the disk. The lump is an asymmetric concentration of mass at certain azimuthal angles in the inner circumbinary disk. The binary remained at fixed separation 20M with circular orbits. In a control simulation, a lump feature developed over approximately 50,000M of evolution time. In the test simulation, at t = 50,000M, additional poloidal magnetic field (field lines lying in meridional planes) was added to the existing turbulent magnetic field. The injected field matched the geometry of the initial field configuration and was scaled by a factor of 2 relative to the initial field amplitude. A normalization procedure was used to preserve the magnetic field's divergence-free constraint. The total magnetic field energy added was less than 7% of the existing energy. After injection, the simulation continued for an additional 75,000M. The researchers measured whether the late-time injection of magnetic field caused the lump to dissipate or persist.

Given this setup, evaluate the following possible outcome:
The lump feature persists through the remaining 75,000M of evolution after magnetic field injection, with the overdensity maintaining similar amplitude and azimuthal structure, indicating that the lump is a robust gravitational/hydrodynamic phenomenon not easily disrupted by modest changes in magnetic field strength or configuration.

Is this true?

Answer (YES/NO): NO